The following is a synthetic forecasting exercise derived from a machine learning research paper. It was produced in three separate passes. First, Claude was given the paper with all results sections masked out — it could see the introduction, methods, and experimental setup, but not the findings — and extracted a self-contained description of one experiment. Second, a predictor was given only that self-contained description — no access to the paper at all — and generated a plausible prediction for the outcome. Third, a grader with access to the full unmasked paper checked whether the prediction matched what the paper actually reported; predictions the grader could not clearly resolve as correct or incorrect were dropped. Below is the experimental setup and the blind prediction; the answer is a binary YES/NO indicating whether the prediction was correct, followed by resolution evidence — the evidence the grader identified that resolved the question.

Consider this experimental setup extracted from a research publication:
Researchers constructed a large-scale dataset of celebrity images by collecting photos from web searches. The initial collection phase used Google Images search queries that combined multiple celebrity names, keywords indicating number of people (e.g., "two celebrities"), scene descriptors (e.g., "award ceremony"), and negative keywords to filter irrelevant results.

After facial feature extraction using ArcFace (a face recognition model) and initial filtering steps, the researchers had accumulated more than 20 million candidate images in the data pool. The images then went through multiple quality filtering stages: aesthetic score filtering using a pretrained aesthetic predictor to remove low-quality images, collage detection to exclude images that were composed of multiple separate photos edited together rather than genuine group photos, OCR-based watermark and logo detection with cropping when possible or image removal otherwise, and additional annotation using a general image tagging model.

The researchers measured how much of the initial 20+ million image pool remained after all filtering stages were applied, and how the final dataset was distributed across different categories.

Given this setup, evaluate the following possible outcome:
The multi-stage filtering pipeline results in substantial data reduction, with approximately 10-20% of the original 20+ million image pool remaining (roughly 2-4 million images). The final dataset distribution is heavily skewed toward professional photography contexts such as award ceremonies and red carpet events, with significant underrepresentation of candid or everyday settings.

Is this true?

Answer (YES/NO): NO